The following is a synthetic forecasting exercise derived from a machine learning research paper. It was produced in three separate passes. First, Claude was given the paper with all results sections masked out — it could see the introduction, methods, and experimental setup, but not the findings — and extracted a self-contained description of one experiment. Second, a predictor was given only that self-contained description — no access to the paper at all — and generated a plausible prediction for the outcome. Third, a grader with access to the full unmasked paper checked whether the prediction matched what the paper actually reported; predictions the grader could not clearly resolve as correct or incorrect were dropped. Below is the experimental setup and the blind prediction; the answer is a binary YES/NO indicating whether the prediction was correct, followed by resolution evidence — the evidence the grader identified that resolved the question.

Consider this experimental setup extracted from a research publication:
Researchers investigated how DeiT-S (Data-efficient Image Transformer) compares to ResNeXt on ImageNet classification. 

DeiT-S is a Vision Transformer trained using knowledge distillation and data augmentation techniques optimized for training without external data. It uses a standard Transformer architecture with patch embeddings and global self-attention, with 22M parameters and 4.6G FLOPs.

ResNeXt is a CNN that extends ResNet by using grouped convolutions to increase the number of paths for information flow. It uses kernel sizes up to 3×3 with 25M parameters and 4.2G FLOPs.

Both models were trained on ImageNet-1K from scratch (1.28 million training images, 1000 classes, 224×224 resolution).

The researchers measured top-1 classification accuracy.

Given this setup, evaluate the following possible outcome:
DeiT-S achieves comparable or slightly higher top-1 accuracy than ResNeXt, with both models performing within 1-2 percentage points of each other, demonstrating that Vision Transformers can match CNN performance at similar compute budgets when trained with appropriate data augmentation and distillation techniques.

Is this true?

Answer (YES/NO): NO